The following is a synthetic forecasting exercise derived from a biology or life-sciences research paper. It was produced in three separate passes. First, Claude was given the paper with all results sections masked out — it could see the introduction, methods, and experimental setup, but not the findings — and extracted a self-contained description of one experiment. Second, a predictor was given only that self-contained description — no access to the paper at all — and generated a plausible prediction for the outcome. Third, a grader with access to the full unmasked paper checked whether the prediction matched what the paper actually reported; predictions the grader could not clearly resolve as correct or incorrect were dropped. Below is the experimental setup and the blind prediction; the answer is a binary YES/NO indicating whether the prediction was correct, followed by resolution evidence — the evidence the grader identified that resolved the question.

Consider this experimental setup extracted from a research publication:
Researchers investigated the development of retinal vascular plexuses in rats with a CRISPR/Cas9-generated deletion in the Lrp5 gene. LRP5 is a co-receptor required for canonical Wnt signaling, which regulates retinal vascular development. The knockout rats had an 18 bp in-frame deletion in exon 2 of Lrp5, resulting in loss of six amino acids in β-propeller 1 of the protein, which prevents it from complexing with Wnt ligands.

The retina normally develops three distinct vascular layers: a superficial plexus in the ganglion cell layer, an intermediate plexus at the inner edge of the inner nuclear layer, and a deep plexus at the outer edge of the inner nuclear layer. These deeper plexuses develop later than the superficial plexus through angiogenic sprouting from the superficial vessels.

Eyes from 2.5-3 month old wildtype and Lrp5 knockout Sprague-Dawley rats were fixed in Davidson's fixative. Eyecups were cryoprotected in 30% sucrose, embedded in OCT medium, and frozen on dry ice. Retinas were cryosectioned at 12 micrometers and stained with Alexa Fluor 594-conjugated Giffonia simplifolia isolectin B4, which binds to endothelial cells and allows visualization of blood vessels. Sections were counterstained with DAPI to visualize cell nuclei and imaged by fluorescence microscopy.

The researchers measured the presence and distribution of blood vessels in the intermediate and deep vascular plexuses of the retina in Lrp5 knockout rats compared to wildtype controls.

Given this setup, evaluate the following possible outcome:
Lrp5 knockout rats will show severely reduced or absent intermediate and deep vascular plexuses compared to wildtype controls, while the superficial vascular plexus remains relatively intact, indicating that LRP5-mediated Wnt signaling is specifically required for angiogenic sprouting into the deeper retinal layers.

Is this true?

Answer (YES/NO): YES